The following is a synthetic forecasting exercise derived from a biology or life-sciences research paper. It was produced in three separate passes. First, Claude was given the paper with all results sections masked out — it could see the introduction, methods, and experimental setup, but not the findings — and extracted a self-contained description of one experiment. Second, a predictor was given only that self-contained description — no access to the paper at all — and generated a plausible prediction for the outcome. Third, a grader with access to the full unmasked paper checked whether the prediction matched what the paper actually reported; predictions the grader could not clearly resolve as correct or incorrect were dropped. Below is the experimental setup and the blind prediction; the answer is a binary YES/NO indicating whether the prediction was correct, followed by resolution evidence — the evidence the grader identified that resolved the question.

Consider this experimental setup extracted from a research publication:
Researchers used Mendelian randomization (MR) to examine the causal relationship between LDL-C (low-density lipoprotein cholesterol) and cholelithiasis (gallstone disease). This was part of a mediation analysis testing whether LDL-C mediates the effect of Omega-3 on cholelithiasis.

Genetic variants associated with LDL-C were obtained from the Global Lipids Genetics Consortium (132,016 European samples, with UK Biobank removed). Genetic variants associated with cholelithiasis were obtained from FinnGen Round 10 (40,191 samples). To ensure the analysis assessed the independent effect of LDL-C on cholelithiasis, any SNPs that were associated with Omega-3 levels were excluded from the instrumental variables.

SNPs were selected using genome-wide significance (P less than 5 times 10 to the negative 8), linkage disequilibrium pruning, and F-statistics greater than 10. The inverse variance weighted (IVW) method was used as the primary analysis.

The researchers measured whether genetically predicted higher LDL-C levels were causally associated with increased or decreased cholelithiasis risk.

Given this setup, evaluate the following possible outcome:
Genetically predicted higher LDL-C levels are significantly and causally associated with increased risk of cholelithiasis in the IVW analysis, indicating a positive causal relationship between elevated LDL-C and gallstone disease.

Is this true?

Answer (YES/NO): NO